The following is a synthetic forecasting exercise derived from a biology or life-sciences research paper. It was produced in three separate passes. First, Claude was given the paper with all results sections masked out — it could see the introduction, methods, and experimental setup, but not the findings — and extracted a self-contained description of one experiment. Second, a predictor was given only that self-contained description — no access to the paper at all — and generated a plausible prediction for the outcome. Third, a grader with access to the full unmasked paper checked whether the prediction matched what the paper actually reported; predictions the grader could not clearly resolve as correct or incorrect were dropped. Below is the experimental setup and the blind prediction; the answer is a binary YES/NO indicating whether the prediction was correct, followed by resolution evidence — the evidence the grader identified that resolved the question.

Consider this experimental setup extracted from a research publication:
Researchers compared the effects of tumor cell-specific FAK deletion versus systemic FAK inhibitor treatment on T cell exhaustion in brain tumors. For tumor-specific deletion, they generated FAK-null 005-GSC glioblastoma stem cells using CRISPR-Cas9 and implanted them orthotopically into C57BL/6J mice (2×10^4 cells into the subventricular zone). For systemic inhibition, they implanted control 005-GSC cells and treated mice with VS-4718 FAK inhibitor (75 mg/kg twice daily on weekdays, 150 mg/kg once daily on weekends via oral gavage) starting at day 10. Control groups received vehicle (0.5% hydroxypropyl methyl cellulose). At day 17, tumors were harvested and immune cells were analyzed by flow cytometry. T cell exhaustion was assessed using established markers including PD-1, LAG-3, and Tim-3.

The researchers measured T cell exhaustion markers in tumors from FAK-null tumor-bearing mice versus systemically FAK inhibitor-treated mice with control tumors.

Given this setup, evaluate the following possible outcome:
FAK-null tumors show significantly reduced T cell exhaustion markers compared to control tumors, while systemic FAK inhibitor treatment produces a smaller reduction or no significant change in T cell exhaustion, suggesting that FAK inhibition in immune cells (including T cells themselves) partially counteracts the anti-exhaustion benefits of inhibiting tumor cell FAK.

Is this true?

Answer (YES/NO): NO